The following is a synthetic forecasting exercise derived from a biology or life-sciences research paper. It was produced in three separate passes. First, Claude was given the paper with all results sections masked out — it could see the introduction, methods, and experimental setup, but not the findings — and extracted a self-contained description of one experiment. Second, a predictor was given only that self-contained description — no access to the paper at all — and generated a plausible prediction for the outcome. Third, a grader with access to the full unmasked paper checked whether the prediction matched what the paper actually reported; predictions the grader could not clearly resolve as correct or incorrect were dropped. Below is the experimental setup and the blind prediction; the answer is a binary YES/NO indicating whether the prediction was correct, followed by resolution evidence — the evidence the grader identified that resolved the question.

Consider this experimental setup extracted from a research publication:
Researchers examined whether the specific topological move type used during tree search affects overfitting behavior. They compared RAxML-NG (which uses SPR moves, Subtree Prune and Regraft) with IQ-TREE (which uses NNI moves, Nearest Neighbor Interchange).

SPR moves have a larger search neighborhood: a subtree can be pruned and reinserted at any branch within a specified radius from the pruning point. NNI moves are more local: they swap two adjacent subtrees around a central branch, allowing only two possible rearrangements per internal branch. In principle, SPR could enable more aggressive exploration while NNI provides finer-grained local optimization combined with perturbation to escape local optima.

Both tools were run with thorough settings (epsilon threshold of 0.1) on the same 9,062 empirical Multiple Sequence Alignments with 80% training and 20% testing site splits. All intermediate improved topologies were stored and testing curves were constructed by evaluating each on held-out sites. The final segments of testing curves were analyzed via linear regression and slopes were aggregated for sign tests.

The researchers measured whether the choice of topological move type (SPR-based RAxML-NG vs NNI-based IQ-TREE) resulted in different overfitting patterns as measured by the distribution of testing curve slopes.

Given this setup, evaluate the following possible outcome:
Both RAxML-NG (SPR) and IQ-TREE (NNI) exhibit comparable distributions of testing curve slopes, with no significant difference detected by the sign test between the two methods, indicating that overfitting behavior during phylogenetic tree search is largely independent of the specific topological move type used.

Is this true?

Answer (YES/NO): NO